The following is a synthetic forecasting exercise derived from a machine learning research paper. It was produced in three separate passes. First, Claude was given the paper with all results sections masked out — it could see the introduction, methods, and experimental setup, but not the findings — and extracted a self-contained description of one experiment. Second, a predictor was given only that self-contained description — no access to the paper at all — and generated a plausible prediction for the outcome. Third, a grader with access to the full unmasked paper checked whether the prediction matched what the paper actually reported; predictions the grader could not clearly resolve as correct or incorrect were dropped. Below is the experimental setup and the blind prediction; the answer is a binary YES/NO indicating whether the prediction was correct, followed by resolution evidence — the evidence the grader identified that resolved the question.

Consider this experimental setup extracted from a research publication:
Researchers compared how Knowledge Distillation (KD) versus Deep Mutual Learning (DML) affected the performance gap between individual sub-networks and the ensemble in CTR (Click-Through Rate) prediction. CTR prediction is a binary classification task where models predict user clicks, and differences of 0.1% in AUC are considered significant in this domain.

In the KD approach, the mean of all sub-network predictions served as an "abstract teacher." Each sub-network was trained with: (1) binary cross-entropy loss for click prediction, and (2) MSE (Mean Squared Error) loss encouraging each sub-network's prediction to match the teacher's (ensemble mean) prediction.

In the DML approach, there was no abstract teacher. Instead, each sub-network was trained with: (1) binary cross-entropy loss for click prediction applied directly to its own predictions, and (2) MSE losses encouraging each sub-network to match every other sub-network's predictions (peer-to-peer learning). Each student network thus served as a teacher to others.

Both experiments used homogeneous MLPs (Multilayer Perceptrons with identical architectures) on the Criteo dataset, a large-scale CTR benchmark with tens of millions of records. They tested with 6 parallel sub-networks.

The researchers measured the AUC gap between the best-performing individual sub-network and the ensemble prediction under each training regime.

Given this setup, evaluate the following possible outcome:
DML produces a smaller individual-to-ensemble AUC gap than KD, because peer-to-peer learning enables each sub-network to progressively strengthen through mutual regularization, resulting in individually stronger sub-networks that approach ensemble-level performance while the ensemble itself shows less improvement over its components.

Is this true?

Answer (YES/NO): YES